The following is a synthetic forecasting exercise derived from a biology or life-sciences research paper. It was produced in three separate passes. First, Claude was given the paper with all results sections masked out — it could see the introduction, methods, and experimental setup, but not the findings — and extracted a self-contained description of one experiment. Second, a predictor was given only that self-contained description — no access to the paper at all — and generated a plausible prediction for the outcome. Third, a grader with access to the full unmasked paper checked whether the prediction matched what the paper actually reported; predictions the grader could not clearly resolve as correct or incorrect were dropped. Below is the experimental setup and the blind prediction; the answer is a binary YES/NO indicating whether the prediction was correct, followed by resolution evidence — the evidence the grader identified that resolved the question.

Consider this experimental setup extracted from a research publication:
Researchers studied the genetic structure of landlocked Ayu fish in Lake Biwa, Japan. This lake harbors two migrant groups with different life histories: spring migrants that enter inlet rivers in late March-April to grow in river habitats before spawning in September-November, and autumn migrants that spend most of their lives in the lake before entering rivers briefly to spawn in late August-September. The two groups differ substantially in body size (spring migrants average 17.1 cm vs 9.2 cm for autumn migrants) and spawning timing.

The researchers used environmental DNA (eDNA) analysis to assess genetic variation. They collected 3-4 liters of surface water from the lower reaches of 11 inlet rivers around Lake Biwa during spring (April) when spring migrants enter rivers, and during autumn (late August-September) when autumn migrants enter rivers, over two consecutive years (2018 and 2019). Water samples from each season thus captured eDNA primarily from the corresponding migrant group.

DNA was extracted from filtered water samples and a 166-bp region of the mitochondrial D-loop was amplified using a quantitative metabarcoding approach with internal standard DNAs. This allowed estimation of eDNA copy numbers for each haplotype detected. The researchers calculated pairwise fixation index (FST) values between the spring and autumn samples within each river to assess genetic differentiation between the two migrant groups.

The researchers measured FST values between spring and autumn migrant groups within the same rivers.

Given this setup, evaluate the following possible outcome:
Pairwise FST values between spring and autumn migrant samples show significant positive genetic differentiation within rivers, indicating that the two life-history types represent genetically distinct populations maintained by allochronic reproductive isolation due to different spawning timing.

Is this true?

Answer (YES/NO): YES